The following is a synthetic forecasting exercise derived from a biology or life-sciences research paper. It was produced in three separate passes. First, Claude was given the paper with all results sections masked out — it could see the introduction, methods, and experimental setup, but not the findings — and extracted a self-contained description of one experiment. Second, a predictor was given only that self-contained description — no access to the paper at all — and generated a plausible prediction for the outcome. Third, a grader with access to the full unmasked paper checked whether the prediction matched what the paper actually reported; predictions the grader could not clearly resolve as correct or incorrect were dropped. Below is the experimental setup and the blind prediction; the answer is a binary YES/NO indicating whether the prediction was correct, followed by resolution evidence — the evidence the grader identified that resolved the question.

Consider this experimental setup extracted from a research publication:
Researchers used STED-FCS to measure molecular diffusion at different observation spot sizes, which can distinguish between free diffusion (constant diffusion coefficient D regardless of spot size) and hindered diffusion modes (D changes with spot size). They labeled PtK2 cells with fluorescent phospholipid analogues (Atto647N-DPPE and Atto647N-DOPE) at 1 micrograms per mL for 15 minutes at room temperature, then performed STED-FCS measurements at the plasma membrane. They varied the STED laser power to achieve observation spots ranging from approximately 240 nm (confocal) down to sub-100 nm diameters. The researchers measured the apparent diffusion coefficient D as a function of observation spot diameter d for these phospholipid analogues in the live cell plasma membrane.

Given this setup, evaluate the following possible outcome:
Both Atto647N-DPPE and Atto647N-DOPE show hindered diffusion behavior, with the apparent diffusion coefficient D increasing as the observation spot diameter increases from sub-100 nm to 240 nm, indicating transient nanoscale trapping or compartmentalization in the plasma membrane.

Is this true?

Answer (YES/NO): NO